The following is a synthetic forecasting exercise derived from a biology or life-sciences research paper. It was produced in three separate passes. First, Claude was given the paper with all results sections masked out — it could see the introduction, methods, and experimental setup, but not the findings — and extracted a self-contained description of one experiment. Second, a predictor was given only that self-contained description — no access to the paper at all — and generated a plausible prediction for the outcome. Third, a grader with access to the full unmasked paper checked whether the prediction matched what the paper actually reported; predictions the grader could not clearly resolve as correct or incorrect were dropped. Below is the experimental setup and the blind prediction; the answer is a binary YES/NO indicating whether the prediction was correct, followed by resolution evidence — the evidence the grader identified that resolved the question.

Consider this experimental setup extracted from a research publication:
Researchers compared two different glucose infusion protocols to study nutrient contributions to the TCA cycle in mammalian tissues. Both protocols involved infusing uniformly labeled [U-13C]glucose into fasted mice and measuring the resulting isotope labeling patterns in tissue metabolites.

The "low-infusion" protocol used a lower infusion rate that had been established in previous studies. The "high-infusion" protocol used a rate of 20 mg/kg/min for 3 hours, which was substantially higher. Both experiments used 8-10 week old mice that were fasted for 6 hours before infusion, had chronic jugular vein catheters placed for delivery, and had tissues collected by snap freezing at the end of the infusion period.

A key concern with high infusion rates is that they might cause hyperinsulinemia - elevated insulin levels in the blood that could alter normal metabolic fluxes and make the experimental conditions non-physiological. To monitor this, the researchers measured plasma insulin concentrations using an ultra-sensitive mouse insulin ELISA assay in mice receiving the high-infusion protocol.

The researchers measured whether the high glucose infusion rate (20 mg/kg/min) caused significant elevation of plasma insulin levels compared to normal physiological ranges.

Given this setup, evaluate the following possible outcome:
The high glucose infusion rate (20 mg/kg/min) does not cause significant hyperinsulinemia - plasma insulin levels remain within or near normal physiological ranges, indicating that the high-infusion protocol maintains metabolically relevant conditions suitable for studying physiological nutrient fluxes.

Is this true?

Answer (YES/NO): YES